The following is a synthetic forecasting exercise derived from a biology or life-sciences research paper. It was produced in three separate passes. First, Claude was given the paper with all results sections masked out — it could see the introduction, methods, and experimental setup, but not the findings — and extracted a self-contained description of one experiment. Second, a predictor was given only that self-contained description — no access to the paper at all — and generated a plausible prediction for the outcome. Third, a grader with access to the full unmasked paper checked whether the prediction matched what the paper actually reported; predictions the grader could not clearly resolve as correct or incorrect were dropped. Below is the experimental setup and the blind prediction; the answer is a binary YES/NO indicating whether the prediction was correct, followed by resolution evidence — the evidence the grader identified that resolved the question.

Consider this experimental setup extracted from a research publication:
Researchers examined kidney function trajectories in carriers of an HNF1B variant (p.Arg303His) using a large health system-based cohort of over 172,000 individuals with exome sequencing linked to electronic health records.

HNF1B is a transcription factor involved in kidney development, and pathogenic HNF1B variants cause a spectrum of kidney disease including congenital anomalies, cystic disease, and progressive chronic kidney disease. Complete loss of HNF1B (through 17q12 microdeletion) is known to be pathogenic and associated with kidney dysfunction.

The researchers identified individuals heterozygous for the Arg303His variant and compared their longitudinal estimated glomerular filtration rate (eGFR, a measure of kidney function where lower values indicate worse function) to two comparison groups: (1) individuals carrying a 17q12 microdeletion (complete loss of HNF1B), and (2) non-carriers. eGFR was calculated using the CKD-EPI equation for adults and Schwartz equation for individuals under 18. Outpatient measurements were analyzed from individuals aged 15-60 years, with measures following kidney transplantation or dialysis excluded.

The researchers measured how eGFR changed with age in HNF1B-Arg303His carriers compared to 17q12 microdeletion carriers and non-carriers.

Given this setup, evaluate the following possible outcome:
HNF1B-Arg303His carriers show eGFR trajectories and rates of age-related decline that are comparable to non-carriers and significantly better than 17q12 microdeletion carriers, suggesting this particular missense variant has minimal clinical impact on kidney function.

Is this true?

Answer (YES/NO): NO